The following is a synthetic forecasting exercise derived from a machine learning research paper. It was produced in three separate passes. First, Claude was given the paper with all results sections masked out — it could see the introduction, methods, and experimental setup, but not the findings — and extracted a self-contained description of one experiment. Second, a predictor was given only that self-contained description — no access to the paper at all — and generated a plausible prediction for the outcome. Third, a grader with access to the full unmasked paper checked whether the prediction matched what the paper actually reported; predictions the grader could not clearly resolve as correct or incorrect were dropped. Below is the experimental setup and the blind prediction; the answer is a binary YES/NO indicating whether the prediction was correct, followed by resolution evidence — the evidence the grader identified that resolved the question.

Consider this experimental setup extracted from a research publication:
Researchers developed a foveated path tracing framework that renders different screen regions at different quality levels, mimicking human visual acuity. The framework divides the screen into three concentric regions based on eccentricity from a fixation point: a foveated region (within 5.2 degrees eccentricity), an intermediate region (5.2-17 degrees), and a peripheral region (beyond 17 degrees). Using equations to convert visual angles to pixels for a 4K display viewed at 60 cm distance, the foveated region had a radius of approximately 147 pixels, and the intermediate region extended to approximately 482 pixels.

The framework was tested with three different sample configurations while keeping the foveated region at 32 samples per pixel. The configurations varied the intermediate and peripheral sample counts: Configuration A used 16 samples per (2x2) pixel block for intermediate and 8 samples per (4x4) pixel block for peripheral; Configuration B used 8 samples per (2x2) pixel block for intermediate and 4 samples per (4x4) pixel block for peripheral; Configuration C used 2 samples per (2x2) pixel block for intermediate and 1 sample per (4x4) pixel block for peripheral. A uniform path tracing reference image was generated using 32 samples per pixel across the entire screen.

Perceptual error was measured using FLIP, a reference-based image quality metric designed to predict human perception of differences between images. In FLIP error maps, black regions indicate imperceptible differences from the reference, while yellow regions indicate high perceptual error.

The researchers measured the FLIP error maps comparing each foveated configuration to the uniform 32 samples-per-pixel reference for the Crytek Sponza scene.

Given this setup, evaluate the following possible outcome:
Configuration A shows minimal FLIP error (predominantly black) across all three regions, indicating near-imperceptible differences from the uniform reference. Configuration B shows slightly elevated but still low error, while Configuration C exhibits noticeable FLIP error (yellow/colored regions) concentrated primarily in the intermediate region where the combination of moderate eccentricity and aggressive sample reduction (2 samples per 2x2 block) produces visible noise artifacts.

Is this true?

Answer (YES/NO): NO